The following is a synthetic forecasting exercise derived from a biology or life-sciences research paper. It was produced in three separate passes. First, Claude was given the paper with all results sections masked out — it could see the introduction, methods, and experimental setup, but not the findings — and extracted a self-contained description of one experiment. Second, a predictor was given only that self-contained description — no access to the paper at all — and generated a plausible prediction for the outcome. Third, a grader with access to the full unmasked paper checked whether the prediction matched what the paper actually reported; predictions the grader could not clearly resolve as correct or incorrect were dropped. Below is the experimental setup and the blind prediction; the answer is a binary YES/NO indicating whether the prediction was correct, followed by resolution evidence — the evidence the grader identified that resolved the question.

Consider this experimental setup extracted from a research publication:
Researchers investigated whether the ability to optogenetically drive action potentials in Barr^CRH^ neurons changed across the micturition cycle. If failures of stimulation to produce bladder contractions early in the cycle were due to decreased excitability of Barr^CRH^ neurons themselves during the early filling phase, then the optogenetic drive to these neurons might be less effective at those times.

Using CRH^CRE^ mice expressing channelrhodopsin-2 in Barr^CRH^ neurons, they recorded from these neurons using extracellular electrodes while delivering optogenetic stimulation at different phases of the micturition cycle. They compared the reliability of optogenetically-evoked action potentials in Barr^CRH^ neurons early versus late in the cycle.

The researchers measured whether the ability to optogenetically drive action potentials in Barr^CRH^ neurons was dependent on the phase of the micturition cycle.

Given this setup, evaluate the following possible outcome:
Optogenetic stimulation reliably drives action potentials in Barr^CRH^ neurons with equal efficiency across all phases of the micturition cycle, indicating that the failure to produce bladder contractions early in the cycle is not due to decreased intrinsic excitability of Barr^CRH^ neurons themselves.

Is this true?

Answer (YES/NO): YES